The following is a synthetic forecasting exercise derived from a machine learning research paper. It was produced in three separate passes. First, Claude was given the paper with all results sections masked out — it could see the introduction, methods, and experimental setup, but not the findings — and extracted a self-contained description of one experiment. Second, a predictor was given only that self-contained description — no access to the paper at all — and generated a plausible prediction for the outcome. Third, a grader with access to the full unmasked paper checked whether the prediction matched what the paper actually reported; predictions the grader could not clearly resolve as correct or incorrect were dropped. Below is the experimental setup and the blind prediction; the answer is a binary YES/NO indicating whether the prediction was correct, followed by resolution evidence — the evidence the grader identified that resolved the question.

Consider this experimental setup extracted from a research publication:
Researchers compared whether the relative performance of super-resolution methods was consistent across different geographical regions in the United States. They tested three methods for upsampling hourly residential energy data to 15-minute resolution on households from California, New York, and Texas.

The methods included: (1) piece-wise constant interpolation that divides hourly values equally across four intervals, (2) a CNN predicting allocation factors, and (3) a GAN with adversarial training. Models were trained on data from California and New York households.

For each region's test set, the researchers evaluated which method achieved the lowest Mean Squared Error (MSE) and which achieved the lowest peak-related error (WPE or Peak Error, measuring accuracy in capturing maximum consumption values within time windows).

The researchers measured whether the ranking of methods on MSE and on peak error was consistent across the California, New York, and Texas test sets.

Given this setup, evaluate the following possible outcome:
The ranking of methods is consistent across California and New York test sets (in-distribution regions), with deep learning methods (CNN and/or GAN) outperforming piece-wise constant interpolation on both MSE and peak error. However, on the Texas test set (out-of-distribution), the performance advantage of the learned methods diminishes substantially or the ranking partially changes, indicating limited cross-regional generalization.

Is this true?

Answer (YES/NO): NO